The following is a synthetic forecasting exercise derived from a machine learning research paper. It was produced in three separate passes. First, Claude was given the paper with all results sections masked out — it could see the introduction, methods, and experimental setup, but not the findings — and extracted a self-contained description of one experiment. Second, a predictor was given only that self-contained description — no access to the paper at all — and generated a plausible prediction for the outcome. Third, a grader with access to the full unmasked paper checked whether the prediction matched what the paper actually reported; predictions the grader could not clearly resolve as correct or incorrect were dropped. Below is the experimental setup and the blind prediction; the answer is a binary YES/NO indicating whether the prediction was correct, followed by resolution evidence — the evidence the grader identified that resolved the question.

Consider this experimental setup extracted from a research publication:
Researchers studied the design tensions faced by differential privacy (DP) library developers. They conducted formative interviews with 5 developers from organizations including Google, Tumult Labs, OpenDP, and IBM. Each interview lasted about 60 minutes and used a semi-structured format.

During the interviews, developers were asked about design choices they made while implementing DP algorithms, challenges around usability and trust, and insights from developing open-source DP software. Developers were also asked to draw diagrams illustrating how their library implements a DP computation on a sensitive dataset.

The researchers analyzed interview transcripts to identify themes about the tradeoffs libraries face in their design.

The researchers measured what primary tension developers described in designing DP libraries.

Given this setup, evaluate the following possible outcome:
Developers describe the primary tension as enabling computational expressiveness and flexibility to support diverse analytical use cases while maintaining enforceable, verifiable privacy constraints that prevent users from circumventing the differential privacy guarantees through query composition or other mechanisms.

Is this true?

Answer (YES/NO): NO